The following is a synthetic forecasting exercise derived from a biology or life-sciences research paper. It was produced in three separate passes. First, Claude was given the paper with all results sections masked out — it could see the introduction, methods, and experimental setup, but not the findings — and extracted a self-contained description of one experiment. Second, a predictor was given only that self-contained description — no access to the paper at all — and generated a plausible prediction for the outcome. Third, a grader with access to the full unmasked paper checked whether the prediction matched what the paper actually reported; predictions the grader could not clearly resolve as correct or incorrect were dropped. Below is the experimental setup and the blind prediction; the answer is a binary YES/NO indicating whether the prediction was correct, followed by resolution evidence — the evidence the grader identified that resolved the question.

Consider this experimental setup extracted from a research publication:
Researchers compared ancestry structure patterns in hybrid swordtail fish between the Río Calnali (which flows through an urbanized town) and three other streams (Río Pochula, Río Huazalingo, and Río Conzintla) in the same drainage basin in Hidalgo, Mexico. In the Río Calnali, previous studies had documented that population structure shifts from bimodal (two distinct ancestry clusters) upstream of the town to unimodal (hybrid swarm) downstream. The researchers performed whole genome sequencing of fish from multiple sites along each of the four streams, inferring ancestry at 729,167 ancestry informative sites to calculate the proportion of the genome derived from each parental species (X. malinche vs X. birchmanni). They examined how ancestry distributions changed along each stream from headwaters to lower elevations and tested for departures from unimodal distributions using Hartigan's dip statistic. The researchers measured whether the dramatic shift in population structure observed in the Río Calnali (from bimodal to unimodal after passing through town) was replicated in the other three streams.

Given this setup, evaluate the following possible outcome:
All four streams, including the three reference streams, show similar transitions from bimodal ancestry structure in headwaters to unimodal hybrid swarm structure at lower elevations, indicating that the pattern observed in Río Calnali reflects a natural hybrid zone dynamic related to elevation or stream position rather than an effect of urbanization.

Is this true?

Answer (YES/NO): NO